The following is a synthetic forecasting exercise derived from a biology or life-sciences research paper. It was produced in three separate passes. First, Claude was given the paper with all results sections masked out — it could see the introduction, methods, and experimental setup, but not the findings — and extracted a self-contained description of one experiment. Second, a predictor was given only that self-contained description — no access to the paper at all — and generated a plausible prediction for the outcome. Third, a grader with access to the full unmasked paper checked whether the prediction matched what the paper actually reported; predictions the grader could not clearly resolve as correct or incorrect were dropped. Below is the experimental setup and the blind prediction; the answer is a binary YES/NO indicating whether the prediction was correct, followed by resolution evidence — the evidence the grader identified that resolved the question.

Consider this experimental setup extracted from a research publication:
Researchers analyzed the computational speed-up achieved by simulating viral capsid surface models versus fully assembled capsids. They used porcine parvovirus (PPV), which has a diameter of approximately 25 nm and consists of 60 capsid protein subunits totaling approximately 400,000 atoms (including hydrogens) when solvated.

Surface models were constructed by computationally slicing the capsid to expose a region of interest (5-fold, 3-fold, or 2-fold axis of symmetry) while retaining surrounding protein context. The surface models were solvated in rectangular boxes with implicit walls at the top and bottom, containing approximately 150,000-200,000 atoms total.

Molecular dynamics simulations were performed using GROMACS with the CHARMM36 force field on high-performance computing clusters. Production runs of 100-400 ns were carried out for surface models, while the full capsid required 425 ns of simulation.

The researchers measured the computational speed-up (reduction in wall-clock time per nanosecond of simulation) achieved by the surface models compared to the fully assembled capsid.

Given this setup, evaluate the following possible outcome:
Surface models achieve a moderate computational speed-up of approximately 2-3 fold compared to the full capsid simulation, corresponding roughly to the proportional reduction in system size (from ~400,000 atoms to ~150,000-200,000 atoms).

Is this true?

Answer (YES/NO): NO